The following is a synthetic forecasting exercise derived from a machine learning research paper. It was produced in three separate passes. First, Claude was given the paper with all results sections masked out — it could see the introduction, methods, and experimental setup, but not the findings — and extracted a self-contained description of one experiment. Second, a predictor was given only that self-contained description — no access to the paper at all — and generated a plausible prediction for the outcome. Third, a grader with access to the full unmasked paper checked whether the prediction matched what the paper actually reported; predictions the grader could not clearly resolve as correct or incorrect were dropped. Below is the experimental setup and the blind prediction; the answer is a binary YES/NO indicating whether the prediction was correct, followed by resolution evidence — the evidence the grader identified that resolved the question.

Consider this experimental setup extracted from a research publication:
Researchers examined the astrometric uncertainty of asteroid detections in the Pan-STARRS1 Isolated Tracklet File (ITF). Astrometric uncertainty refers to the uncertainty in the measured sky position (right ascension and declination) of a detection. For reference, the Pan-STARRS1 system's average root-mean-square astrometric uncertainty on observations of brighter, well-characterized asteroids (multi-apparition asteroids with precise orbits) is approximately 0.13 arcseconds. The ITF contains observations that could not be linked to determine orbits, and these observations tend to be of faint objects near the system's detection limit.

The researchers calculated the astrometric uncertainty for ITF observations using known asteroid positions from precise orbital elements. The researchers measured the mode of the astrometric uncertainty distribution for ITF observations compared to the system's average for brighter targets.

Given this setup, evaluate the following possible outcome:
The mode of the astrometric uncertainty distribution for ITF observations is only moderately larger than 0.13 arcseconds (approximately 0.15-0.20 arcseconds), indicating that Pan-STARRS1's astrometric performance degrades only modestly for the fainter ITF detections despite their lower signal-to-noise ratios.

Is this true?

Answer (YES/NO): NO